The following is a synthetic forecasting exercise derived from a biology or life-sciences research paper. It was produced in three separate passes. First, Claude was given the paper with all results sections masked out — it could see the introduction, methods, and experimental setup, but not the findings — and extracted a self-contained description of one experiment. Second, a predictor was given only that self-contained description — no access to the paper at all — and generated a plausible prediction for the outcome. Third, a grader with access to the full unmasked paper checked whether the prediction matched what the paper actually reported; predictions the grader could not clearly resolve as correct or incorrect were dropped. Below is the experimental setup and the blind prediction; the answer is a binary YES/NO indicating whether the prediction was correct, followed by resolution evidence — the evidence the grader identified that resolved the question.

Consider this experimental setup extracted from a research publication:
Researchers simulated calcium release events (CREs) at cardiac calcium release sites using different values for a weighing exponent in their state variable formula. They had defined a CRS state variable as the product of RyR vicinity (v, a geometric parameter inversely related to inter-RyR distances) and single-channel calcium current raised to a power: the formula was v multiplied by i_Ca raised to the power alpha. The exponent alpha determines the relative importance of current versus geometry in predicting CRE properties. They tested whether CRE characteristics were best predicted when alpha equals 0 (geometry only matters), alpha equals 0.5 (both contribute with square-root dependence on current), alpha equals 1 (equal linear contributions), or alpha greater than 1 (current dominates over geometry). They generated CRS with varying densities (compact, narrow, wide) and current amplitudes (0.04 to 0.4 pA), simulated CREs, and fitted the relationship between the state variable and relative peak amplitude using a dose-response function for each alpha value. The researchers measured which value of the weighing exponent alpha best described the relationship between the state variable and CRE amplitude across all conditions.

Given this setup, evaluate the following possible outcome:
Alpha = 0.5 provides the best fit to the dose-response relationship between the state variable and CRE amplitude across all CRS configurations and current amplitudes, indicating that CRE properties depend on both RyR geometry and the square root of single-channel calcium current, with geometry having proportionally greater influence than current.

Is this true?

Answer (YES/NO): NO